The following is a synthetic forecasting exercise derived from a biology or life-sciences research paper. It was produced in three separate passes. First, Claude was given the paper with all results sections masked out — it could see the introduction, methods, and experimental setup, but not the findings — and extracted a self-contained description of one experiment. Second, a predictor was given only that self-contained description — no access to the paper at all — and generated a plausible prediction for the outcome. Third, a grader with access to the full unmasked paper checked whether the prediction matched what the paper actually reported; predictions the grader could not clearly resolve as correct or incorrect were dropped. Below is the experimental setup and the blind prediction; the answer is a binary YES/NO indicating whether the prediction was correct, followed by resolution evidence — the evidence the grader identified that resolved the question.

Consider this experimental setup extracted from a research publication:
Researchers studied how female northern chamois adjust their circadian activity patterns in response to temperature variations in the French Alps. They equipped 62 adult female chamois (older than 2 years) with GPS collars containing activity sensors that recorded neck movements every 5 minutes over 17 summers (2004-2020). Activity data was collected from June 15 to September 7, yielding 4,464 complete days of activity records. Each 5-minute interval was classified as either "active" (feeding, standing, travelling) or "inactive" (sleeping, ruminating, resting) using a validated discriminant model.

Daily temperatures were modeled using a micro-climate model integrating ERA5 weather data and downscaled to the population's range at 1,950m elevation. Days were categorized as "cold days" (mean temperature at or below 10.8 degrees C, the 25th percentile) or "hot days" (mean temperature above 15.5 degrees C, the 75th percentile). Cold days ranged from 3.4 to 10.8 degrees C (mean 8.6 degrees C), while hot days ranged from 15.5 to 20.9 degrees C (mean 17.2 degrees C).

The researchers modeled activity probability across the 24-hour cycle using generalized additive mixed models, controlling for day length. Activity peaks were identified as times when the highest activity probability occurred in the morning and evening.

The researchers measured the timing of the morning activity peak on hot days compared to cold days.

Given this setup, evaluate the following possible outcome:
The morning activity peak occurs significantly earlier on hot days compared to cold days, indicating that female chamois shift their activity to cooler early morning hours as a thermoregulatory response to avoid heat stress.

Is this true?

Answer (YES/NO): YES